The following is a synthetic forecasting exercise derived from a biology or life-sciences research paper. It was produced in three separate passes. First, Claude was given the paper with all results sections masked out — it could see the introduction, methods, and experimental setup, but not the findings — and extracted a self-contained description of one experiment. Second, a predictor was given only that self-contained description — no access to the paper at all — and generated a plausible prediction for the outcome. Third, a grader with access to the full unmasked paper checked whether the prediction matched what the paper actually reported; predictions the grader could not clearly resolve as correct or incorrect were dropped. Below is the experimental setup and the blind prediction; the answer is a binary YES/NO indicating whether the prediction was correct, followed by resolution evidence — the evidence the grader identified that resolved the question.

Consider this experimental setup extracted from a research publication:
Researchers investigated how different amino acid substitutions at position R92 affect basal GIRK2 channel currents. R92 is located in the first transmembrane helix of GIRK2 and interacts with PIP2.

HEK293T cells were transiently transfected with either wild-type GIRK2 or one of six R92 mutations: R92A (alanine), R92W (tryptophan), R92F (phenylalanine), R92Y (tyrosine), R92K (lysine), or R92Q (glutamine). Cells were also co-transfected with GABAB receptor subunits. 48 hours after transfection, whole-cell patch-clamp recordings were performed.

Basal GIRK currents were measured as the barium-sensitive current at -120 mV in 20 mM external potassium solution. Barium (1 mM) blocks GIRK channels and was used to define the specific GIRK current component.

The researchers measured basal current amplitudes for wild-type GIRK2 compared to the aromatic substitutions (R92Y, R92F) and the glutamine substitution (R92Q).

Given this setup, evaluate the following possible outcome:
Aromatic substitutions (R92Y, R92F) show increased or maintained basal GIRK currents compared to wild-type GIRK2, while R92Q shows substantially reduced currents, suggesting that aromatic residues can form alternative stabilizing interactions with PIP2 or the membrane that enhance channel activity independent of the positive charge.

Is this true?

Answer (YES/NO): NO